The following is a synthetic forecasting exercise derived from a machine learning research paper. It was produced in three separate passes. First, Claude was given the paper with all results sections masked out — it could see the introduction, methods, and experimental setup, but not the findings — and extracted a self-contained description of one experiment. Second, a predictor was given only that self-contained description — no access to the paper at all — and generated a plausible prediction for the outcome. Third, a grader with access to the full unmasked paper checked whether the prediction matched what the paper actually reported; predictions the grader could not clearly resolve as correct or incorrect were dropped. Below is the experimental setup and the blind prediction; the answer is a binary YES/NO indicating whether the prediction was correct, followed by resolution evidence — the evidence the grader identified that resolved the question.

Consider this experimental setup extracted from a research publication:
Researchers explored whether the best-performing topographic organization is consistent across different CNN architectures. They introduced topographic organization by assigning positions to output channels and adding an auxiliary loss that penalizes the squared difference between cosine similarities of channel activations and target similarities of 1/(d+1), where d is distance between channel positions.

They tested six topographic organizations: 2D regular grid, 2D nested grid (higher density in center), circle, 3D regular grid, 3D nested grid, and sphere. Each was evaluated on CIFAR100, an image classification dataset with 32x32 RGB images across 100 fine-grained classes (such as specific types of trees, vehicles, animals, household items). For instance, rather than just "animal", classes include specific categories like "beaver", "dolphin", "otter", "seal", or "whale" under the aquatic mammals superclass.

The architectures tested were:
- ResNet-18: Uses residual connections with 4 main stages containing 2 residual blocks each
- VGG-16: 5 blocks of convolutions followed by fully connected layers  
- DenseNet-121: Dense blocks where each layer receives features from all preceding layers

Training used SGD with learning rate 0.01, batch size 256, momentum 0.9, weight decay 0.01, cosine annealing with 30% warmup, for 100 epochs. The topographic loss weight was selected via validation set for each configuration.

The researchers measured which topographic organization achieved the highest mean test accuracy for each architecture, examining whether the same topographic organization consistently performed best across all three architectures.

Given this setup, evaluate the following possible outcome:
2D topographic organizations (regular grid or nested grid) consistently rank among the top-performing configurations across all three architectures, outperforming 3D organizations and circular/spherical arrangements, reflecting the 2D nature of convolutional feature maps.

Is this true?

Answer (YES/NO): NO